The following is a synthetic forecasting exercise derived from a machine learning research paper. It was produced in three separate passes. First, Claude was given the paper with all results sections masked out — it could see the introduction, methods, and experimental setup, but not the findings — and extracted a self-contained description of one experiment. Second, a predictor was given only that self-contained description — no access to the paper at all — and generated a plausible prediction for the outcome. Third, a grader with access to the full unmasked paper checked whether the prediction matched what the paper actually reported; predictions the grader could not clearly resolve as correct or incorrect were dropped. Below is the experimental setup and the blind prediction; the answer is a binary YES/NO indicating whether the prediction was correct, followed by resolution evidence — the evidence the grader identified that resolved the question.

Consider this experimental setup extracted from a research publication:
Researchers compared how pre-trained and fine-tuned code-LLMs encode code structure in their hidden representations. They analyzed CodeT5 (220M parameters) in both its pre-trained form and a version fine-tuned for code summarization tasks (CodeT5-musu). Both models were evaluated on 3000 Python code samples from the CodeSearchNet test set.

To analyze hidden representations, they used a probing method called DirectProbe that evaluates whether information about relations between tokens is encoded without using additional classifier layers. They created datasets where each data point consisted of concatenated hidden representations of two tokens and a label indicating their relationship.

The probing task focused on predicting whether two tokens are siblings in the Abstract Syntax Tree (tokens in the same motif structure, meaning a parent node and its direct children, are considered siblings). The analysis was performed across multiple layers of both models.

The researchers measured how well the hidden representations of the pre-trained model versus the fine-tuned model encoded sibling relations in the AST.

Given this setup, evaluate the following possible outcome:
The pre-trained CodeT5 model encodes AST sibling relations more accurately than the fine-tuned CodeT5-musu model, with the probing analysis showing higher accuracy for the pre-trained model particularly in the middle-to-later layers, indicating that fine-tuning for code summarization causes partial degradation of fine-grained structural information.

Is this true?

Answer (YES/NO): YES